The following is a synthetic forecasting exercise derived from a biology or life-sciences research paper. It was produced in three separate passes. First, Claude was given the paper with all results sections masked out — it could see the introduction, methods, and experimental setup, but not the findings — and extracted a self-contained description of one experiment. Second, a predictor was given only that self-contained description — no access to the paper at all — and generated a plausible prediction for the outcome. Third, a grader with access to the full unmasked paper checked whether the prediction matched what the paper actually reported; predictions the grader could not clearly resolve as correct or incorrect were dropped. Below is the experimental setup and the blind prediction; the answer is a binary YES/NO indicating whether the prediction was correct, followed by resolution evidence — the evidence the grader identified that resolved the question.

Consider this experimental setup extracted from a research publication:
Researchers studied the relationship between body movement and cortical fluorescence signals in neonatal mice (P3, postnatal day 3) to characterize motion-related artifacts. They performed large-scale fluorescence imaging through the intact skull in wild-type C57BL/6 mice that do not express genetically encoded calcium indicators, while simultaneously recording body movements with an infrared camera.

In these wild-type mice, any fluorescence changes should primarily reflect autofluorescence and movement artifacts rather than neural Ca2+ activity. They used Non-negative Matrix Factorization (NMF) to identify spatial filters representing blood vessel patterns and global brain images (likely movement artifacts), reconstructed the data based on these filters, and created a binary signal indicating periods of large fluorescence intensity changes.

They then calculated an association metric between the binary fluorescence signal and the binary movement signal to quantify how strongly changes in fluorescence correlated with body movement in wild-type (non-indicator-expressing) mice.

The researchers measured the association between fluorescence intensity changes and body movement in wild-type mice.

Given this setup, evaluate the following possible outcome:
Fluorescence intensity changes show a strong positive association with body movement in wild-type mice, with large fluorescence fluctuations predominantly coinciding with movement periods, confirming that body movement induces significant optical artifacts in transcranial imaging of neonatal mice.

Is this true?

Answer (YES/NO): YES